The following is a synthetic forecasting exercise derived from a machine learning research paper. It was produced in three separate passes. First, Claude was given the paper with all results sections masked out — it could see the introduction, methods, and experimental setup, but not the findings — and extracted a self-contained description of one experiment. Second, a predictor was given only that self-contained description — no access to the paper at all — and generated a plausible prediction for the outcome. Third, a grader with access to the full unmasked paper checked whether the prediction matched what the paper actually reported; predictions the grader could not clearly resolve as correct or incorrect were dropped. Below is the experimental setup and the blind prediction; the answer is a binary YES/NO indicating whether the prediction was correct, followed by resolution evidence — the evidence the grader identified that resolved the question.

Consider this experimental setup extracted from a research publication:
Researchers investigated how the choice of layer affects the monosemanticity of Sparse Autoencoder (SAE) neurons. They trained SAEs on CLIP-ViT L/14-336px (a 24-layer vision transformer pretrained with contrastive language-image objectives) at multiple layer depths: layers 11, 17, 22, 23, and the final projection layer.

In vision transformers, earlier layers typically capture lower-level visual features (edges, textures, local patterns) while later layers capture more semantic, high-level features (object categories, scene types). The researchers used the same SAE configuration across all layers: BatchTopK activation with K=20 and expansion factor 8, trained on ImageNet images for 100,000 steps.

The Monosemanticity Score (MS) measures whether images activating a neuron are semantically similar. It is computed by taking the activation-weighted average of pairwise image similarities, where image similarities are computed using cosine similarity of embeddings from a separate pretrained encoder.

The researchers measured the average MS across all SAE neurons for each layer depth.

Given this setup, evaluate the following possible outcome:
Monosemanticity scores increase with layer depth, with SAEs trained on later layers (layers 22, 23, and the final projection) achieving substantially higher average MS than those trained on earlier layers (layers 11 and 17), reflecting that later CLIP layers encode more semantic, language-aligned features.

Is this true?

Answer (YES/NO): NO